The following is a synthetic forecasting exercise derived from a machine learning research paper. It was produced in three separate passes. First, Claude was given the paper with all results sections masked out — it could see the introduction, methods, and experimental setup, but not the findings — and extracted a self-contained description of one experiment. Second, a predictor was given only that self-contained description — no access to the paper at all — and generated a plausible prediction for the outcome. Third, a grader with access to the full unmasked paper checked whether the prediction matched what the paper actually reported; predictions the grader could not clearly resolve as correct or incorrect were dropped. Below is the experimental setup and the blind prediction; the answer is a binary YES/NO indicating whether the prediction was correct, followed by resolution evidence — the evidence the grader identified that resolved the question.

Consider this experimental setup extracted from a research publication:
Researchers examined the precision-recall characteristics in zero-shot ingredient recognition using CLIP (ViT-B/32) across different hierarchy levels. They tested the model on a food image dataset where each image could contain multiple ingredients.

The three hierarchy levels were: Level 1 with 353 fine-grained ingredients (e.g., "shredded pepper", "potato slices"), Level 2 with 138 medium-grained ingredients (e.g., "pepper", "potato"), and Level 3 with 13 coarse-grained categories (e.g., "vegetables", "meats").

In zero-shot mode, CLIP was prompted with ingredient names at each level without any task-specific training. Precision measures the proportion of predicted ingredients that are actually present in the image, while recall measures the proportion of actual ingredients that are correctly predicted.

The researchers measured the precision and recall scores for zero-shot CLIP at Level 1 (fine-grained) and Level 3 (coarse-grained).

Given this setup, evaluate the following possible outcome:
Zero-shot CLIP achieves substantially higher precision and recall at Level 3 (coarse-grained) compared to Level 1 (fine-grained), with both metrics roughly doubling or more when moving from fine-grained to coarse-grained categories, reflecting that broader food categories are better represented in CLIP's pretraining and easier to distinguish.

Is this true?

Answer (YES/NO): YES